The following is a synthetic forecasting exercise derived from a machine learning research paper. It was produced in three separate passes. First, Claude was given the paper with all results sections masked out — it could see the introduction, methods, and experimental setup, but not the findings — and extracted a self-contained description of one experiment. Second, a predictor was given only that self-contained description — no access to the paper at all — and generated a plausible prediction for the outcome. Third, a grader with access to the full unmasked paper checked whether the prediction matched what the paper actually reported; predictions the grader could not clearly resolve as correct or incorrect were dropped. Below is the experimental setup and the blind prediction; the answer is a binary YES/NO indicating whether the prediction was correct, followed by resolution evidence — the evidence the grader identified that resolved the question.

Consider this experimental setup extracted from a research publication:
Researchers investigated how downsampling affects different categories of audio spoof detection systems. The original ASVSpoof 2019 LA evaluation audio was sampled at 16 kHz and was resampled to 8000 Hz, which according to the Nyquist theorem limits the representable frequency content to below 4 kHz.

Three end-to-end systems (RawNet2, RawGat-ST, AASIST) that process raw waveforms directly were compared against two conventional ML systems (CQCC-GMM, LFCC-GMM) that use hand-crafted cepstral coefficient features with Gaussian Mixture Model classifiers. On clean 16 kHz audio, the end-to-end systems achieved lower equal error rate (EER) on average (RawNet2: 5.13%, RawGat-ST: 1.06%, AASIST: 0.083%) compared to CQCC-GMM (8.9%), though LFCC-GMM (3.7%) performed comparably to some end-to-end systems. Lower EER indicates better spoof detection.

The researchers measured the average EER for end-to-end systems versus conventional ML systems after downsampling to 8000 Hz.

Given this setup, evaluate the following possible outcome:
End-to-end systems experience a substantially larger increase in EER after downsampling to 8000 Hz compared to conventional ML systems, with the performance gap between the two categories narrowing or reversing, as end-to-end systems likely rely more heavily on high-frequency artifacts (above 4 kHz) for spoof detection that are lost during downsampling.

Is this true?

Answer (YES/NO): NO